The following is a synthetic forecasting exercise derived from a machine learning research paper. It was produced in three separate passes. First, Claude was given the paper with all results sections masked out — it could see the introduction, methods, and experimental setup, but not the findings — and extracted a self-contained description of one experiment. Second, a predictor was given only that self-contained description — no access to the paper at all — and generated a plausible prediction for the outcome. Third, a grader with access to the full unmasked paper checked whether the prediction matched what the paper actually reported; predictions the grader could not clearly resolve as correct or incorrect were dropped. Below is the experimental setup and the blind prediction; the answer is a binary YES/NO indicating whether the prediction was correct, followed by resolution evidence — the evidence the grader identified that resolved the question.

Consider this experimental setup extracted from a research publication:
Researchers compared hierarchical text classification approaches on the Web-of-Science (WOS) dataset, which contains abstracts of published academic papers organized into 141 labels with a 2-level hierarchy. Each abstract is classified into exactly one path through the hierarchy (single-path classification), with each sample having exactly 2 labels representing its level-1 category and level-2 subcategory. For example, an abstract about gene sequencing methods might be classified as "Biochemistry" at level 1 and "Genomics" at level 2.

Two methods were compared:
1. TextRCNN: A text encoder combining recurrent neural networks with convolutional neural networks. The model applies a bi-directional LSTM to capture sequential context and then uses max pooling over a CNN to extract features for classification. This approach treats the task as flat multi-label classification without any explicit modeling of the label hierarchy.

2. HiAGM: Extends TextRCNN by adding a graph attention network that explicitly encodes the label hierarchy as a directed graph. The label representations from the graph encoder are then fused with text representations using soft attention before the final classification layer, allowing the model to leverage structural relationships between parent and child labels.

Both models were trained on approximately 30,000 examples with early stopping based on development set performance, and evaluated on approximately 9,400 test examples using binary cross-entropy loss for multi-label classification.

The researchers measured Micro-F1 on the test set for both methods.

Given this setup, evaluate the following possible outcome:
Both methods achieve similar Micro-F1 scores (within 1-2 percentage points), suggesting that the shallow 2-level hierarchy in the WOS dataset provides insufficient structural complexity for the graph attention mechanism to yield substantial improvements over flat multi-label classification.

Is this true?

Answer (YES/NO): NO